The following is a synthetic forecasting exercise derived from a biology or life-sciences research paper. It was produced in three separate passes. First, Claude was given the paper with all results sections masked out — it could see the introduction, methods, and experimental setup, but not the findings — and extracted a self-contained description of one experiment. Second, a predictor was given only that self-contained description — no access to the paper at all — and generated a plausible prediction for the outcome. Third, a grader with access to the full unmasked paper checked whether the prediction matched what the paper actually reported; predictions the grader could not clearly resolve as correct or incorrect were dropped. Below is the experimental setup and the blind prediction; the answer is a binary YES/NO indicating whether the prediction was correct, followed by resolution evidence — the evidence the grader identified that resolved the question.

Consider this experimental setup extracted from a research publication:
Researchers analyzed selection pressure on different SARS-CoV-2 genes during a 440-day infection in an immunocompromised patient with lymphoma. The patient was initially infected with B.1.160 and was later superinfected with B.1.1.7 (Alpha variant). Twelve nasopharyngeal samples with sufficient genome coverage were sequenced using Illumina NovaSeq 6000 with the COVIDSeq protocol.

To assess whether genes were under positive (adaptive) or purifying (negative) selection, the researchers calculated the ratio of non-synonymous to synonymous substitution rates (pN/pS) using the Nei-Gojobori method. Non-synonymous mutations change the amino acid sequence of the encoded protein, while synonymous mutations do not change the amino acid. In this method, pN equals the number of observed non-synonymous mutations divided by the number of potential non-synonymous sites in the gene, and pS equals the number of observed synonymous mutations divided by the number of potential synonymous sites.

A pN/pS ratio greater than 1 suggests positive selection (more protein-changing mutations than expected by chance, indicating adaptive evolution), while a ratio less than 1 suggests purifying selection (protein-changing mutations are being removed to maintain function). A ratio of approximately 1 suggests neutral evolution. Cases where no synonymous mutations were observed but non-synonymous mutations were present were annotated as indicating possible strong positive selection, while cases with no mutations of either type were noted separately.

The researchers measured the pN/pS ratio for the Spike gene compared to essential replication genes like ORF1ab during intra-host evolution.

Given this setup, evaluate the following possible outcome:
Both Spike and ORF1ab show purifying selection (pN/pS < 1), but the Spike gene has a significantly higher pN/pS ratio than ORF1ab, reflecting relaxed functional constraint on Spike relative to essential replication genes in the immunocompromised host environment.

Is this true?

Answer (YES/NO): NO